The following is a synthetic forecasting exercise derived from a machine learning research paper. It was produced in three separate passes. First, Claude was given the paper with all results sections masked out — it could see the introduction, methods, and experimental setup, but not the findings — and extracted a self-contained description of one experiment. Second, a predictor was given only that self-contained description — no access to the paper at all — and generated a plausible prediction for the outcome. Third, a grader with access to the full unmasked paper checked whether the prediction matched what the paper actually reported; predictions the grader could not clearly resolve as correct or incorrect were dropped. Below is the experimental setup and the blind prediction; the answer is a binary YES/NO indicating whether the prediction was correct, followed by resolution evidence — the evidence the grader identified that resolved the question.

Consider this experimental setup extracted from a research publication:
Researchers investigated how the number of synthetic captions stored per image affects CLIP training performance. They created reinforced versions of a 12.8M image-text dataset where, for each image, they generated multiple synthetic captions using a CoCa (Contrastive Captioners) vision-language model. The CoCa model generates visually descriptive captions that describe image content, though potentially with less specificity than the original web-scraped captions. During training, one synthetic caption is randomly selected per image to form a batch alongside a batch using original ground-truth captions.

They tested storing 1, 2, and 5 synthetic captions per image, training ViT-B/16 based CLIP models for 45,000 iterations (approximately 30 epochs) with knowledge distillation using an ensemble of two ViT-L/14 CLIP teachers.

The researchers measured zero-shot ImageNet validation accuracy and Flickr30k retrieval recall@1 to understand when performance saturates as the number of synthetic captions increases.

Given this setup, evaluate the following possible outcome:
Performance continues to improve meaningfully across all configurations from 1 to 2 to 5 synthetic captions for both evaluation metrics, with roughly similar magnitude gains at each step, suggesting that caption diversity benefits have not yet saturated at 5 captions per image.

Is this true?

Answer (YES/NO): NO